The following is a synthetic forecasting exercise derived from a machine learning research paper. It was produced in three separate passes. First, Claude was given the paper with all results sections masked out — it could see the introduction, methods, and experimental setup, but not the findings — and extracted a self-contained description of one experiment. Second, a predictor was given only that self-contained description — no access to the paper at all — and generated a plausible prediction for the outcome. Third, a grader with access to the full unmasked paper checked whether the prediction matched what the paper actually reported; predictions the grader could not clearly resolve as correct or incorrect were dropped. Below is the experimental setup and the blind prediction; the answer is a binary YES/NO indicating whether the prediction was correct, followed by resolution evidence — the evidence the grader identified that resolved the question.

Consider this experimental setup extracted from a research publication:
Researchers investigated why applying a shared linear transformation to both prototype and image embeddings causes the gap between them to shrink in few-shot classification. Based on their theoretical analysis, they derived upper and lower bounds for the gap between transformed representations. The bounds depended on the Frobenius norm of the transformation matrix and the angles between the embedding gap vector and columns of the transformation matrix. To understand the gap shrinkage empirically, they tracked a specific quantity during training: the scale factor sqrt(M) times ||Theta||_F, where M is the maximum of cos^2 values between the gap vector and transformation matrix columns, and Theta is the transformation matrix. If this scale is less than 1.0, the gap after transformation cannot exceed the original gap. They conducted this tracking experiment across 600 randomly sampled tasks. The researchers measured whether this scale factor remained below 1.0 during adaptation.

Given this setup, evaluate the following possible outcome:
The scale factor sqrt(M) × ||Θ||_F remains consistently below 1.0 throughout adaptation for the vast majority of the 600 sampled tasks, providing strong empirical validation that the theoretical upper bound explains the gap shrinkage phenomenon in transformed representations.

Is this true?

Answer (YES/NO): YES